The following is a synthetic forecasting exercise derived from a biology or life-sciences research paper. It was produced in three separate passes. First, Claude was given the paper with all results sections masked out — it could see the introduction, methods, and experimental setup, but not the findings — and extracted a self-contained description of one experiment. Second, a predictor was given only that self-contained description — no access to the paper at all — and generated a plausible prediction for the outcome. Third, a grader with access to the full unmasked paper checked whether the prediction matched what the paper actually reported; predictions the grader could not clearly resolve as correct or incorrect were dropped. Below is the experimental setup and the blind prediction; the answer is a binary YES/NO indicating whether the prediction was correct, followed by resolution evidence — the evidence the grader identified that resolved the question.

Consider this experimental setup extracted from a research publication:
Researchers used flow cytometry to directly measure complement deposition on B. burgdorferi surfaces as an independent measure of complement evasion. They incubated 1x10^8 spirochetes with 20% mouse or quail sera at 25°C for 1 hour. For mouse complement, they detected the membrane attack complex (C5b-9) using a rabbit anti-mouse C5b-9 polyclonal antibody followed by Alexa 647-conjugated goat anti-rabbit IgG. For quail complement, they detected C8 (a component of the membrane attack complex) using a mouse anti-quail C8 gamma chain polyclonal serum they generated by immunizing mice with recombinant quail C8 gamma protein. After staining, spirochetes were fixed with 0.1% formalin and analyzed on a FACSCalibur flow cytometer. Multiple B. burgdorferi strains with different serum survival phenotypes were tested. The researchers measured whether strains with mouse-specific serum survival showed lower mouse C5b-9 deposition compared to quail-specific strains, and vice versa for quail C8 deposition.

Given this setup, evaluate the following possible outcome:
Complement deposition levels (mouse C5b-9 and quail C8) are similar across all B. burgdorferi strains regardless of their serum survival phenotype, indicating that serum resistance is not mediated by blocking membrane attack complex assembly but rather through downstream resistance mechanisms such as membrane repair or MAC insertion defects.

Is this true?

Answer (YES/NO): NO